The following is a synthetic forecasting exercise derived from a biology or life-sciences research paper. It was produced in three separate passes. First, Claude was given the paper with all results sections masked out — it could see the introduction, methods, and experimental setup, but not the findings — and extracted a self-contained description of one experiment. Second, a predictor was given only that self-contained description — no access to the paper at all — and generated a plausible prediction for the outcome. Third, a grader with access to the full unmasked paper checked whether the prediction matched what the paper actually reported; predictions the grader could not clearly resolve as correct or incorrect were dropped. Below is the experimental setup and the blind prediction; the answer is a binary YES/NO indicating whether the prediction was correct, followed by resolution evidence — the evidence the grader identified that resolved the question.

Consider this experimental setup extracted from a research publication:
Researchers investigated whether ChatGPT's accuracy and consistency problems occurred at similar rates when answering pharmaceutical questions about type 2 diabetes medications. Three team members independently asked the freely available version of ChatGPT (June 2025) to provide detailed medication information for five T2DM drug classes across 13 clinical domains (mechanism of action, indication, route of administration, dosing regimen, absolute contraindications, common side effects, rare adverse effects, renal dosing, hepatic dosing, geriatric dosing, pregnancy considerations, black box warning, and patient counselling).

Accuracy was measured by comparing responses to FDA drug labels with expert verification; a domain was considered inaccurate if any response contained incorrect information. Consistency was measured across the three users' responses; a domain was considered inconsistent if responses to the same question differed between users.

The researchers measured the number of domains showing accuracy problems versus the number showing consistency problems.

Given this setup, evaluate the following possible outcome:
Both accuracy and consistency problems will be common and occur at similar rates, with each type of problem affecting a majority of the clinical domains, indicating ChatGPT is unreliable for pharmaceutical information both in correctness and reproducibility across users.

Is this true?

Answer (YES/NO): YES